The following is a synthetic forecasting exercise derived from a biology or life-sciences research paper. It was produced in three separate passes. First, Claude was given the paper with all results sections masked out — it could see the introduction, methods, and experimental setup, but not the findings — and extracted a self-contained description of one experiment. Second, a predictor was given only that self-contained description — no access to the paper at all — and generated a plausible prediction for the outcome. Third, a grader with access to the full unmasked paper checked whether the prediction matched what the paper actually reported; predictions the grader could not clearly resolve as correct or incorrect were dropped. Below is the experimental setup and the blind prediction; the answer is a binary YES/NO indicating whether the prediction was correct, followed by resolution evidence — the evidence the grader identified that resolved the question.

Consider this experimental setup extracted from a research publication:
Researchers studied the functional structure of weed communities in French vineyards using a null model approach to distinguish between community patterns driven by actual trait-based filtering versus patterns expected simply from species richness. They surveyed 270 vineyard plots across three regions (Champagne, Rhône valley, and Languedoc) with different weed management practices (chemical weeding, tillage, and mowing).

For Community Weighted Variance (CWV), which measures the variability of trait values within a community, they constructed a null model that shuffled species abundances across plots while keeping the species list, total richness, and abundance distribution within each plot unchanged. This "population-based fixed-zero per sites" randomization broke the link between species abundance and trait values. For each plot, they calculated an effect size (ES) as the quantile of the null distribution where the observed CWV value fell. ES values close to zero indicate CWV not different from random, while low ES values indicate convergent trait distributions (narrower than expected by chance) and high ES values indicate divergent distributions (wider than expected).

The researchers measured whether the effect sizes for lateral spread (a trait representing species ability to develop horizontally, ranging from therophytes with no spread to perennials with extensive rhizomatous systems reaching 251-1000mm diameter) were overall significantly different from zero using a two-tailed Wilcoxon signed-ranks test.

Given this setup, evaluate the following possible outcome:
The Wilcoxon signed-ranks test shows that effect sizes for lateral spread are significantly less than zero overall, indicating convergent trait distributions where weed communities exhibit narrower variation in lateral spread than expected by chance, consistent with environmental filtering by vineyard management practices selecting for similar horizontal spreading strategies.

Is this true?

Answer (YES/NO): YES